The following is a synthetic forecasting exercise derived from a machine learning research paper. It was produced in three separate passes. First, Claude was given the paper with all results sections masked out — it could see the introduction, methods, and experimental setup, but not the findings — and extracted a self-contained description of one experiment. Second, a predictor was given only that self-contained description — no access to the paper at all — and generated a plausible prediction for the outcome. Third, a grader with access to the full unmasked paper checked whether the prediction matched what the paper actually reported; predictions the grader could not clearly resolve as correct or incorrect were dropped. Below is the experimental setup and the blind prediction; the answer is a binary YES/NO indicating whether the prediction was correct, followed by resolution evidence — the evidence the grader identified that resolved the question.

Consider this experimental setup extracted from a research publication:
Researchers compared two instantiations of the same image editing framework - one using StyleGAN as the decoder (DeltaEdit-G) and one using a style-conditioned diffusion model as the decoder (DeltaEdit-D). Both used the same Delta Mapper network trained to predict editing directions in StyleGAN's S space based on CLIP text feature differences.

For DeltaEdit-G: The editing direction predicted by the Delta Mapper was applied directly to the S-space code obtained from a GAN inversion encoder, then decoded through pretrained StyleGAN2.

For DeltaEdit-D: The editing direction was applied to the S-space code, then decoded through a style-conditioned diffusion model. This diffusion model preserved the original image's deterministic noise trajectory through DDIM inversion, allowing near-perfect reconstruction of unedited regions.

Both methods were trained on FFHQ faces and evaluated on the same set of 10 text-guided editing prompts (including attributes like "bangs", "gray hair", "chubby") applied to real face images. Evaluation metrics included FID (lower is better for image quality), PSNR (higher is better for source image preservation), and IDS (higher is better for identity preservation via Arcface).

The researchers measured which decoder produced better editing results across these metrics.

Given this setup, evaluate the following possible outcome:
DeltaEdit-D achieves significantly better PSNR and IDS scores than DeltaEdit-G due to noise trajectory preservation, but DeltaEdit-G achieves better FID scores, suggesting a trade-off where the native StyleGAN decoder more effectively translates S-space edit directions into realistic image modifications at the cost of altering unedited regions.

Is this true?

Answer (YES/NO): NO